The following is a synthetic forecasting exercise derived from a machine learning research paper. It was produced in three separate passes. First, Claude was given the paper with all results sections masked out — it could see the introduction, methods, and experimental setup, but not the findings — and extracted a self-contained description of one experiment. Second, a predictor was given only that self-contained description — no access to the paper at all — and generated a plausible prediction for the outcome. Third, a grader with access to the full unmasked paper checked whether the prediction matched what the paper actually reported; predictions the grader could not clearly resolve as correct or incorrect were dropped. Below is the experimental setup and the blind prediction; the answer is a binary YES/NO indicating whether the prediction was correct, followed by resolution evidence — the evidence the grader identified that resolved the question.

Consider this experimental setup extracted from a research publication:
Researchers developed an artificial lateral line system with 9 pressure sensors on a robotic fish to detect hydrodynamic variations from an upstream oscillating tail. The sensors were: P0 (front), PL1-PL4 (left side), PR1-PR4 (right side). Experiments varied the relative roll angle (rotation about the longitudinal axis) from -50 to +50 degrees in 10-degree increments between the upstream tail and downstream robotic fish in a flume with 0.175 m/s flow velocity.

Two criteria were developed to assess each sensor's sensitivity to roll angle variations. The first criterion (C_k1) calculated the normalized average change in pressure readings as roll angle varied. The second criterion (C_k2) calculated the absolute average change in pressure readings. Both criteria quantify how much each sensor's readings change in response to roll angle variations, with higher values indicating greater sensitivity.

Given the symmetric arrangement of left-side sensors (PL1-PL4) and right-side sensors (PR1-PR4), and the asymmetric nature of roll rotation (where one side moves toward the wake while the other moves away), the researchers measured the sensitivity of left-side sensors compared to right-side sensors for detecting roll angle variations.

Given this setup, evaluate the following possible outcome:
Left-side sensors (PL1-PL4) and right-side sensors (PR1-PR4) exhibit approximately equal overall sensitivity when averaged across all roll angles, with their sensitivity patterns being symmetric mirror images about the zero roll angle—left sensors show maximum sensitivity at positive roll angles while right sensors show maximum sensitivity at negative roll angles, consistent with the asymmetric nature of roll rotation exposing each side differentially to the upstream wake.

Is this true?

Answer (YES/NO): NO